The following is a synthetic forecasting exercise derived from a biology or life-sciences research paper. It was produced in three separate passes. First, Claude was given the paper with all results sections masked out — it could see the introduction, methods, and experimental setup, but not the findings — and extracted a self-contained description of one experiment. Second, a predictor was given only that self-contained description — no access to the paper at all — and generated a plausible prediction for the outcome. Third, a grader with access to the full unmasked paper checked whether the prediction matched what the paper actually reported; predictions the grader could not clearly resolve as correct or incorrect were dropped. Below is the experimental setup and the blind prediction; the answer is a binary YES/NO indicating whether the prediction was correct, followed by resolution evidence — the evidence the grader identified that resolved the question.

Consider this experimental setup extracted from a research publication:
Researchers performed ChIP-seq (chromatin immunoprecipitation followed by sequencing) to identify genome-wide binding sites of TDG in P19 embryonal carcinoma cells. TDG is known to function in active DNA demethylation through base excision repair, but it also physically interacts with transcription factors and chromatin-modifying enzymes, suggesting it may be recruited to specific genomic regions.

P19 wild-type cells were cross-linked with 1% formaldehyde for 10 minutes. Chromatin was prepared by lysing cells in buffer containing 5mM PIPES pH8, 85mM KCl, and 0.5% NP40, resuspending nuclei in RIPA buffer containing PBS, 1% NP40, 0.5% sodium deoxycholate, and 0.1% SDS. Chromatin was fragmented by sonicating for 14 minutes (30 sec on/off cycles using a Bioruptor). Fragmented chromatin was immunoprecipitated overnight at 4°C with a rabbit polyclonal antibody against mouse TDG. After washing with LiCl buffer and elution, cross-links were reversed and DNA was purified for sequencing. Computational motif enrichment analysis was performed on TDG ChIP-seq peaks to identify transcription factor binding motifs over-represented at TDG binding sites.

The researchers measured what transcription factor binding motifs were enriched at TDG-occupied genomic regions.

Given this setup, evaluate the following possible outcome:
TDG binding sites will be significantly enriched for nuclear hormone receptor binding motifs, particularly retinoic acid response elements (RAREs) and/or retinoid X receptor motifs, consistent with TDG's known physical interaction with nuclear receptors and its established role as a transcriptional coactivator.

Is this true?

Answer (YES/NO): NO